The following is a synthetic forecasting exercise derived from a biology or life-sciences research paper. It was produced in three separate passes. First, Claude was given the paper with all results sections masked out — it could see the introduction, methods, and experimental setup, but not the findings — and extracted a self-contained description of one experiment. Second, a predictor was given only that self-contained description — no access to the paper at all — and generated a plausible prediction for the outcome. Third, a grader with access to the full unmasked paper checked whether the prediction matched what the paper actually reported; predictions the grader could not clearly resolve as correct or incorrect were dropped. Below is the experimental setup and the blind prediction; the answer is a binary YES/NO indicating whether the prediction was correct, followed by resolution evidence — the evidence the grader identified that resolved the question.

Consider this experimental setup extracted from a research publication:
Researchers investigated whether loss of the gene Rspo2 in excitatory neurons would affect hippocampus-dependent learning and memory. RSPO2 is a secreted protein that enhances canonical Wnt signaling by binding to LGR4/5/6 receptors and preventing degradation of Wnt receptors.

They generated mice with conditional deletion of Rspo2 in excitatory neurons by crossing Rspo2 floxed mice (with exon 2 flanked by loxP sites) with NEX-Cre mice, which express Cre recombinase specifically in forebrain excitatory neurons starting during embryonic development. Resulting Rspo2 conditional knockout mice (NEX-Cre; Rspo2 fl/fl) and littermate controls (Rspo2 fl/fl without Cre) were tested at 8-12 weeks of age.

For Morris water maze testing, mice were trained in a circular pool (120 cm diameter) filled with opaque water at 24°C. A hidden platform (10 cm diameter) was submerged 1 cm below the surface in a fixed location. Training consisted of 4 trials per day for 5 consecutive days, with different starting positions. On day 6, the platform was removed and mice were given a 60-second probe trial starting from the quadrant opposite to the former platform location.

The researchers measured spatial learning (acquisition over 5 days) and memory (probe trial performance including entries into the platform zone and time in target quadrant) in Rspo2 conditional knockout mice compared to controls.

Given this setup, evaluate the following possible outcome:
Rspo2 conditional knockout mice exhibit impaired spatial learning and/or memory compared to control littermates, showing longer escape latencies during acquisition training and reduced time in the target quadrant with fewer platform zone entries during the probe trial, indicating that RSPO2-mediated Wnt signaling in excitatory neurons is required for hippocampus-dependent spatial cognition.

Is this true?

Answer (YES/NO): NO